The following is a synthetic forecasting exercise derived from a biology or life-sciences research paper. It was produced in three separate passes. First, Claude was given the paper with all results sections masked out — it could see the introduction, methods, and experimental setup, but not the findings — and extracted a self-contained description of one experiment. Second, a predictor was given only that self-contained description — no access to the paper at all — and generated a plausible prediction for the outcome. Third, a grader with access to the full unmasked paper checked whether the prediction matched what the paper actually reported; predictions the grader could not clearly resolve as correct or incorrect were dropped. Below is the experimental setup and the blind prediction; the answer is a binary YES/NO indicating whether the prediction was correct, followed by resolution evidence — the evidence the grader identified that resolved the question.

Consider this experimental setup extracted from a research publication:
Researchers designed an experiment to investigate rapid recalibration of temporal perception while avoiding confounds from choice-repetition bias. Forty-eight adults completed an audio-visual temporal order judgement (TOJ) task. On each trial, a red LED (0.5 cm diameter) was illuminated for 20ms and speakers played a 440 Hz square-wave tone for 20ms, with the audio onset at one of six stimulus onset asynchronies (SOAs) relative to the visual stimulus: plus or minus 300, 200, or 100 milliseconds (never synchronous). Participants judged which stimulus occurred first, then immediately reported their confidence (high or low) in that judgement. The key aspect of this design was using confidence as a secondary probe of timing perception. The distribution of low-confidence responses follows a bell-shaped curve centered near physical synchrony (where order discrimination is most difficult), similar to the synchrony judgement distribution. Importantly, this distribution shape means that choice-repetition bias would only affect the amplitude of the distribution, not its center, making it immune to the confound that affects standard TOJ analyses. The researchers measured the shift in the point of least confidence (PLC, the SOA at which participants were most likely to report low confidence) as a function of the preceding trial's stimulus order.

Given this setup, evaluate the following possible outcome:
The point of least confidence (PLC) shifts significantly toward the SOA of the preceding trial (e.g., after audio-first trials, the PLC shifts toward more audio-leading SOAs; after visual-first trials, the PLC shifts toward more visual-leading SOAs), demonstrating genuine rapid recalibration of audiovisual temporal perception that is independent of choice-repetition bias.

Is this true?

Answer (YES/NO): YES